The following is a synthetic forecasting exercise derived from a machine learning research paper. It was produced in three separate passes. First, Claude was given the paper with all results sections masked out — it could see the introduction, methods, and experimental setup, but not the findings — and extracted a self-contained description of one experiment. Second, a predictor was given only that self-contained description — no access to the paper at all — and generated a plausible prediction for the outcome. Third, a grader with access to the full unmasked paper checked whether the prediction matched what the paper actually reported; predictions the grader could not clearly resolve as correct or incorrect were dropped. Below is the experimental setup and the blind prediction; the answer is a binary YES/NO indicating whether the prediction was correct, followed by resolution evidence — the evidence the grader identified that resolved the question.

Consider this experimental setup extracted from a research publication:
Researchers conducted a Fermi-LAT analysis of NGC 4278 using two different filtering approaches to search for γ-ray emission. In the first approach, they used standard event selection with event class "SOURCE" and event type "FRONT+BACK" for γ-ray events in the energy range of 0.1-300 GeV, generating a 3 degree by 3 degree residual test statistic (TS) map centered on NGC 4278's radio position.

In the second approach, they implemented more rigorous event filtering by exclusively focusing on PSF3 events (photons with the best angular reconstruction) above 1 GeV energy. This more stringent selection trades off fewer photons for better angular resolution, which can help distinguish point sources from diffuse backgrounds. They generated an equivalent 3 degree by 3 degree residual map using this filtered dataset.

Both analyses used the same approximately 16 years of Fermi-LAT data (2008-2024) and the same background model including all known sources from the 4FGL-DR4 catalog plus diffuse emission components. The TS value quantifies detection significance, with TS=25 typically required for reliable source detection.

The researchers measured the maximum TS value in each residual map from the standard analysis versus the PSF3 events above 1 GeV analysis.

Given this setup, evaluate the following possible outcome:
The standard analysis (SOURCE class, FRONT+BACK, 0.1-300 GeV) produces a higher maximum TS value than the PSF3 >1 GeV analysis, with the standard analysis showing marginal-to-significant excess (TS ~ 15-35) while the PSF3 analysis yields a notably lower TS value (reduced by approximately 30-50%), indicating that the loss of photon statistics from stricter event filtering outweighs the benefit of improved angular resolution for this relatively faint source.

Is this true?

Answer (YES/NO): NO